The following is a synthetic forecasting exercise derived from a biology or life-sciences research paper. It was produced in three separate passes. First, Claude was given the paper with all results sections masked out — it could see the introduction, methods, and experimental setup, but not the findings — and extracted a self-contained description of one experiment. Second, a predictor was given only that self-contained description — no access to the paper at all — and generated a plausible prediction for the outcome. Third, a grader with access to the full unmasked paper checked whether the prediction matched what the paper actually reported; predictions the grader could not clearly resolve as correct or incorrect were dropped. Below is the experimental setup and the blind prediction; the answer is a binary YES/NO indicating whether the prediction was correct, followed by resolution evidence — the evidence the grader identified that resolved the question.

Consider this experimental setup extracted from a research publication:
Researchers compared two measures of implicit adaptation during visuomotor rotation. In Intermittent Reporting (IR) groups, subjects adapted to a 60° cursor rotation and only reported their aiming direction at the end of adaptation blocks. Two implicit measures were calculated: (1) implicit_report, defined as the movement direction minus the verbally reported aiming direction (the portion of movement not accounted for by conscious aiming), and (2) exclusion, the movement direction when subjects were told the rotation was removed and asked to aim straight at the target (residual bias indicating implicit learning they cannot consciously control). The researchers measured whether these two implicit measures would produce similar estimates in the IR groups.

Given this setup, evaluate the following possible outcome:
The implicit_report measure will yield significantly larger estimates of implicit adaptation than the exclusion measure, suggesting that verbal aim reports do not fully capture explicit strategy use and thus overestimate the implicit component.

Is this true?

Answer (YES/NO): NO